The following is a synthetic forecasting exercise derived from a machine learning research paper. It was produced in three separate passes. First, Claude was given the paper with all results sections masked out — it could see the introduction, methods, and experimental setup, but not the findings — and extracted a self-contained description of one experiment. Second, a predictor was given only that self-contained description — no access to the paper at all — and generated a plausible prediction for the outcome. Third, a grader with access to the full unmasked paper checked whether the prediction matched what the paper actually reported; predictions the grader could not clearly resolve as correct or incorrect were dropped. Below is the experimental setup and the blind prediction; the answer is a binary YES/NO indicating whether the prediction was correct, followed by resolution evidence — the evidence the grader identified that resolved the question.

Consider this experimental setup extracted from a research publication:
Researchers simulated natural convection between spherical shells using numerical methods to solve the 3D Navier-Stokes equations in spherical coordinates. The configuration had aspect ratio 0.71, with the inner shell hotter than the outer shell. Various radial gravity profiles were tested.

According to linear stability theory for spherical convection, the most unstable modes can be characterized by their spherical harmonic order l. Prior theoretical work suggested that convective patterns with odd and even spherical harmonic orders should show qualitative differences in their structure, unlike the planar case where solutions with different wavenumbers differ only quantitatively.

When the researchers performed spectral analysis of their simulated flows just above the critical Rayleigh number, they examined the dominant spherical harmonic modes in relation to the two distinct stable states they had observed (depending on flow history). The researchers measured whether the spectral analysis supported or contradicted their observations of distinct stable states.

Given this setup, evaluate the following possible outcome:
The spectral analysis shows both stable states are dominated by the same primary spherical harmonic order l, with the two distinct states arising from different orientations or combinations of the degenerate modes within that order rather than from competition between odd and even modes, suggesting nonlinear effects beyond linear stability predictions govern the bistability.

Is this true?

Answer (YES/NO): NO